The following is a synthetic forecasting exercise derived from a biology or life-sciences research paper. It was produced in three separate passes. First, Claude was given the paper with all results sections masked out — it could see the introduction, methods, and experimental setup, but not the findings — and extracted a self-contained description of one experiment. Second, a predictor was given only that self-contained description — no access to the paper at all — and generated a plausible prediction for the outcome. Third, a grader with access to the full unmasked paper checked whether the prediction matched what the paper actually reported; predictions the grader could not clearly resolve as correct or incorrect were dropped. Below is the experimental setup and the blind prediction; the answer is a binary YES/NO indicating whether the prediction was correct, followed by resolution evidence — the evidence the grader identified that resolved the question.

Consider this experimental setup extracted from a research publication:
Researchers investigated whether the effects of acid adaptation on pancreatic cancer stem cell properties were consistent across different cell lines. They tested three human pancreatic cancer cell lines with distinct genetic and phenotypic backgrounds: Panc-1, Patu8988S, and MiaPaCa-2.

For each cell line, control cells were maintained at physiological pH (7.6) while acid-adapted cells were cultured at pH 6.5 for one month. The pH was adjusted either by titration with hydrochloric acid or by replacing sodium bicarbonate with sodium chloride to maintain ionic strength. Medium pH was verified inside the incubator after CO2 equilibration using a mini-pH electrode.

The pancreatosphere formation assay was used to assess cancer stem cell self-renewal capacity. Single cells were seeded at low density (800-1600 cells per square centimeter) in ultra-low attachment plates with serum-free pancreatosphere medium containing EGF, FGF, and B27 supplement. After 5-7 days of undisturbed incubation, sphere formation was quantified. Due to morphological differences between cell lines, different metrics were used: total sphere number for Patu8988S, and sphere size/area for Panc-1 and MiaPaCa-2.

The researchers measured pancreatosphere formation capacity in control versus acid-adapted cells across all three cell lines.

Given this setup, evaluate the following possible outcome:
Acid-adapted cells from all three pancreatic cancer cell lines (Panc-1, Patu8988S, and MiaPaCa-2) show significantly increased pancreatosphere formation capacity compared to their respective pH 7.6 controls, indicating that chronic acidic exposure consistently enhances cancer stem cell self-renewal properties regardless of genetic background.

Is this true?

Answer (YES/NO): YES